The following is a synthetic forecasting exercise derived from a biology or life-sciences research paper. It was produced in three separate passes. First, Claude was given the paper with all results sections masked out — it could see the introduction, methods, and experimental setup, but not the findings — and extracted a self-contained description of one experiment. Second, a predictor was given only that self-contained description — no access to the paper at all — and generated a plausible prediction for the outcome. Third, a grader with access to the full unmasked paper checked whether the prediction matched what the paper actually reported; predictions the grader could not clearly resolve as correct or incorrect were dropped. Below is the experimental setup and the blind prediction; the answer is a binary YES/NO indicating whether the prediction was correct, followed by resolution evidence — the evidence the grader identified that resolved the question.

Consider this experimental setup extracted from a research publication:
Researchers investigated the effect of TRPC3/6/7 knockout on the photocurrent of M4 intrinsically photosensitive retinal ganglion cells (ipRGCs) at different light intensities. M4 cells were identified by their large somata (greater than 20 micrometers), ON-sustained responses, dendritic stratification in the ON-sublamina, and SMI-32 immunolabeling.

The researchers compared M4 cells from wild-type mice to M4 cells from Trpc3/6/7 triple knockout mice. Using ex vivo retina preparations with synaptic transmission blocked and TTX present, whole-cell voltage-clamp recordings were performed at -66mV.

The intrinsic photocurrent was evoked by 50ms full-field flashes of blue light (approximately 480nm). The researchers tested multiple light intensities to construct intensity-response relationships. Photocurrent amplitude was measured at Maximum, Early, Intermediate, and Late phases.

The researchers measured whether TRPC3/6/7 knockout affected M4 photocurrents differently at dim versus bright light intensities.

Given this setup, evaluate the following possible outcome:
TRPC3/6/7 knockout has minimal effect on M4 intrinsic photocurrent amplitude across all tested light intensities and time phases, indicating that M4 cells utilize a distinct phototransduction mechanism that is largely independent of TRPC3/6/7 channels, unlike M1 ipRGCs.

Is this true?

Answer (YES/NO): NO